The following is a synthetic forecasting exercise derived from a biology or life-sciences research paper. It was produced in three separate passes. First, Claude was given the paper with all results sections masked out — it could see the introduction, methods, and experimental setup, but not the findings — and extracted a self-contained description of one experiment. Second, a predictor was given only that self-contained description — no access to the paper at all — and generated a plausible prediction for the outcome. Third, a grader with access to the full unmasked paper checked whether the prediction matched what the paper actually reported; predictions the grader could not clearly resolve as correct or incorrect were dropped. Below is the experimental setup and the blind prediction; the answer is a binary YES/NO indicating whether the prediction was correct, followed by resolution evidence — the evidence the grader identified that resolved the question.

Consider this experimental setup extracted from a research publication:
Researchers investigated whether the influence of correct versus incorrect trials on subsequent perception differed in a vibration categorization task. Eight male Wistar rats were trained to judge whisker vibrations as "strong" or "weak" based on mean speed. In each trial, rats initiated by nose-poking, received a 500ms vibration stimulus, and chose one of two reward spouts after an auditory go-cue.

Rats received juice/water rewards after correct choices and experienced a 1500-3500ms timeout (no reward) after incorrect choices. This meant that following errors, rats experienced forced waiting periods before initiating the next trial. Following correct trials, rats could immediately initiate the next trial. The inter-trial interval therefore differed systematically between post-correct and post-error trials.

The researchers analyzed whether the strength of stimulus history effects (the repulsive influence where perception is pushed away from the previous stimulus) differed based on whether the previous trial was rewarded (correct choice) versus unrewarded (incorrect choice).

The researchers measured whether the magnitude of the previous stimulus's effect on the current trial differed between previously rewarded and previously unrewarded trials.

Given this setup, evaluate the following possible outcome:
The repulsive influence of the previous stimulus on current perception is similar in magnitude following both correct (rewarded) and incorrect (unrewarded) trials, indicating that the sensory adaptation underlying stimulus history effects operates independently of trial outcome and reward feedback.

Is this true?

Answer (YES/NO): YES